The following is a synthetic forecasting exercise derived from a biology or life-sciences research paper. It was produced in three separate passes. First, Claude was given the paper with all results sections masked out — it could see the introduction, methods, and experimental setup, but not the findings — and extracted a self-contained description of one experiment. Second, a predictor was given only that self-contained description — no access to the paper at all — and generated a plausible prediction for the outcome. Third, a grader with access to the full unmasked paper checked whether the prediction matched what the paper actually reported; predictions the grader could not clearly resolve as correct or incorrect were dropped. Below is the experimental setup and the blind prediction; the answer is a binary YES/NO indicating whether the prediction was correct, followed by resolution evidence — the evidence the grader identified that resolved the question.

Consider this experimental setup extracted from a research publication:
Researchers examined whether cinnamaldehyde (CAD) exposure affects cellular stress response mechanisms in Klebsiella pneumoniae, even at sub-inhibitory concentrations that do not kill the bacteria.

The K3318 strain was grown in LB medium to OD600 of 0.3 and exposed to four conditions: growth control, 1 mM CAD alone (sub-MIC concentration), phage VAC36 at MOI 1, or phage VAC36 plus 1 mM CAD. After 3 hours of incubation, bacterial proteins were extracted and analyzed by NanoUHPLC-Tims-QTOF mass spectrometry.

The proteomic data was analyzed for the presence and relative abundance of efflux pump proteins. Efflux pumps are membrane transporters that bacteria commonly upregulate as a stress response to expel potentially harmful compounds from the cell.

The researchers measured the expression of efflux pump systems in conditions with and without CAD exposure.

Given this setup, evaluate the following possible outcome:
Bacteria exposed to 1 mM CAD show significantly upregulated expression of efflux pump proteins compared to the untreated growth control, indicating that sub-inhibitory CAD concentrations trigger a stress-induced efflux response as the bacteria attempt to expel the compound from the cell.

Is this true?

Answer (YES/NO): YES